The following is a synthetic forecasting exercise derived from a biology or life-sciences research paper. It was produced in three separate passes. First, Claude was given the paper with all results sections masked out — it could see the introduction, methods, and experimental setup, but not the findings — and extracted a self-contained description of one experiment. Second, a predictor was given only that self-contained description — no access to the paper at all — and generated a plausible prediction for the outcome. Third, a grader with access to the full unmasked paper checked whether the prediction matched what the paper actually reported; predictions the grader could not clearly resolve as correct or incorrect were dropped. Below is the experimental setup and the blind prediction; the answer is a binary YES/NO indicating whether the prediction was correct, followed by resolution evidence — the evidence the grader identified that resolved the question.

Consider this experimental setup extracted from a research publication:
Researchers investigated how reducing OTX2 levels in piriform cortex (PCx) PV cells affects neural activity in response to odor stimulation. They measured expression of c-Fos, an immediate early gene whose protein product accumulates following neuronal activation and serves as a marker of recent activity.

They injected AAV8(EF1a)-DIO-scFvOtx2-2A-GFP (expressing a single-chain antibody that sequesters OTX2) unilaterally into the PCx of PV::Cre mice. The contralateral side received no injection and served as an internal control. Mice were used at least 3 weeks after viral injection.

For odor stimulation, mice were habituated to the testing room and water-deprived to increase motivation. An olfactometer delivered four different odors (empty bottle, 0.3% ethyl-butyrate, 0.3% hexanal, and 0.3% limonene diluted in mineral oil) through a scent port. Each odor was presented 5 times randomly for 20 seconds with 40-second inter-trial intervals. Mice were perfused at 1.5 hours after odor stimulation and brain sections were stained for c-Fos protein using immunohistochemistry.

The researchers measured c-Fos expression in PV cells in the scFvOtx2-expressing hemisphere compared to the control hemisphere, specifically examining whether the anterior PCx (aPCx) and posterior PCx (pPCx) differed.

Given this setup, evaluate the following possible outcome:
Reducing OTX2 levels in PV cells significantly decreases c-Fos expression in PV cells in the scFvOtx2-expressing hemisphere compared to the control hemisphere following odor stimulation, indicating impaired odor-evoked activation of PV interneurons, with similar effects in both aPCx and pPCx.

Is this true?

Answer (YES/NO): NO